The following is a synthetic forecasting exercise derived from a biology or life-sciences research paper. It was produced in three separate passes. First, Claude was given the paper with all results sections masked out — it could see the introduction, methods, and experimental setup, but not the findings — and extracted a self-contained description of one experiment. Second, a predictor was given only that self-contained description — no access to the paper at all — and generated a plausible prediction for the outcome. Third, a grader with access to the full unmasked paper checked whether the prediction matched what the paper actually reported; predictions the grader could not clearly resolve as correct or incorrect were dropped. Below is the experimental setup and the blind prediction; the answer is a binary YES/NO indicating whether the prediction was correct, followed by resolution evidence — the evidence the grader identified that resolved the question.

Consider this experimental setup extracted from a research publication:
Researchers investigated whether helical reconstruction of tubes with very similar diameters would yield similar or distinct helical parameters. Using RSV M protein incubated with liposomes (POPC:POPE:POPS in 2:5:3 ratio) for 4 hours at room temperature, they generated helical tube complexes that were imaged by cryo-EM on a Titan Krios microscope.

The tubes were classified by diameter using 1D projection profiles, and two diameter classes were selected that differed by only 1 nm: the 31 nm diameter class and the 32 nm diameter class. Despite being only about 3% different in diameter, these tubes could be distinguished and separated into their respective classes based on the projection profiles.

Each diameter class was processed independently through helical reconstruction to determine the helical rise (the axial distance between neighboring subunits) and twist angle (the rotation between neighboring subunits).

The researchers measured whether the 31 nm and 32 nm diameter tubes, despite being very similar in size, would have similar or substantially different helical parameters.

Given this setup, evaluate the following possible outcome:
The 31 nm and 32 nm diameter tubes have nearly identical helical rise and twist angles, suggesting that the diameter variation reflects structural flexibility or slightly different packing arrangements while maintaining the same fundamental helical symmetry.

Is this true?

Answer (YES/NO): NO